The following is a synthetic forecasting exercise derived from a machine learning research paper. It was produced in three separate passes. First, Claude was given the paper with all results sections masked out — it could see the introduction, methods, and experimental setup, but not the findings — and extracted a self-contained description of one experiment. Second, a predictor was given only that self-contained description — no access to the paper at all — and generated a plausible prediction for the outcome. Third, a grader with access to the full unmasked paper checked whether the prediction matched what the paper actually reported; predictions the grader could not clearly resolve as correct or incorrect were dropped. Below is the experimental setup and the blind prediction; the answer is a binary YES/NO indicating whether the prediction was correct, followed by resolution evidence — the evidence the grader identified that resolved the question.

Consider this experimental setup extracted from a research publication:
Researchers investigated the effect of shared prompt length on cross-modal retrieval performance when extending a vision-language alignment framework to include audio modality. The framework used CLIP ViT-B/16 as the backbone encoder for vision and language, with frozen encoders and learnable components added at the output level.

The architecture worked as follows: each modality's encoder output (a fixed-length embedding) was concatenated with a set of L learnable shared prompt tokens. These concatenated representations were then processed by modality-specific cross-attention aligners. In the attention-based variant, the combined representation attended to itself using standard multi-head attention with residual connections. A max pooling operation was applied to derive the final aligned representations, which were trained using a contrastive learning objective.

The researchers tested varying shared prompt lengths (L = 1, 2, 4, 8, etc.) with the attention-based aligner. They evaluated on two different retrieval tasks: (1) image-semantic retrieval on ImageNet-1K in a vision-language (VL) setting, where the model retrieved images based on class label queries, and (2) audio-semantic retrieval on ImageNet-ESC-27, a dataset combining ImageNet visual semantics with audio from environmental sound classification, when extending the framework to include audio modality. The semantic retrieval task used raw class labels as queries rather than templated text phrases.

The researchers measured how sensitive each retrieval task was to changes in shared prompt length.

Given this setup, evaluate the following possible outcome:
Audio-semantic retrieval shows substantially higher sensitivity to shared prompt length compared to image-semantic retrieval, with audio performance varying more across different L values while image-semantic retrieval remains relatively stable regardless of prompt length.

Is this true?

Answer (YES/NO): YES